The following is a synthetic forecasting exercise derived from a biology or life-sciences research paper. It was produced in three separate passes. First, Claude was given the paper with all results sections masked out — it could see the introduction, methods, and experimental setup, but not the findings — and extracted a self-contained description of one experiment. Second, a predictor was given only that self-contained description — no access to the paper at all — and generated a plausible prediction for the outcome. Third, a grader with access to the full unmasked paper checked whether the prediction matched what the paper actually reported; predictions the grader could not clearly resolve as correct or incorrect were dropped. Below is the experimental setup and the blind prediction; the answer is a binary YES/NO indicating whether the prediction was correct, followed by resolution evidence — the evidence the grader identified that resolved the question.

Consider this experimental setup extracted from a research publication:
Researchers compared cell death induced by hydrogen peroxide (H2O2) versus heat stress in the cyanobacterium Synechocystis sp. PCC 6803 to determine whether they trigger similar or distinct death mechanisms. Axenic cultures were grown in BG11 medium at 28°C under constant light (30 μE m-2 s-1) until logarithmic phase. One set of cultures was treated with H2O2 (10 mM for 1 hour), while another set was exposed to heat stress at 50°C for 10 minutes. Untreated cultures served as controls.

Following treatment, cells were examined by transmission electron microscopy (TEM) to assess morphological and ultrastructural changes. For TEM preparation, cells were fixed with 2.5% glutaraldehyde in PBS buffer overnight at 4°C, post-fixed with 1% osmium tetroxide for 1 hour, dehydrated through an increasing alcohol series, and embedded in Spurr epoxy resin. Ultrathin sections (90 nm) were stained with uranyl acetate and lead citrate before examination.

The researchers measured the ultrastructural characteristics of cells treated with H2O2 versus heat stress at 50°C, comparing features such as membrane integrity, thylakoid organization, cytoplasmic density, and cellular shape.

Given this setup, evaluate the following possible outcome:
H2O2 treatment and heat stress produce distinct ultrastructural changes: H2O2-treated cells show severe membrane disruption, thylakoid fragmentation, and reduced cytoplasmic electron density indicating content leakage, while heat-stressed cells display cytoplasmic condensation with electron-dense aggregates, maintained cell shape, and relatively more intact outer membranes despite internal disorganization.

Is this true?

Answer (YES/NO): NO